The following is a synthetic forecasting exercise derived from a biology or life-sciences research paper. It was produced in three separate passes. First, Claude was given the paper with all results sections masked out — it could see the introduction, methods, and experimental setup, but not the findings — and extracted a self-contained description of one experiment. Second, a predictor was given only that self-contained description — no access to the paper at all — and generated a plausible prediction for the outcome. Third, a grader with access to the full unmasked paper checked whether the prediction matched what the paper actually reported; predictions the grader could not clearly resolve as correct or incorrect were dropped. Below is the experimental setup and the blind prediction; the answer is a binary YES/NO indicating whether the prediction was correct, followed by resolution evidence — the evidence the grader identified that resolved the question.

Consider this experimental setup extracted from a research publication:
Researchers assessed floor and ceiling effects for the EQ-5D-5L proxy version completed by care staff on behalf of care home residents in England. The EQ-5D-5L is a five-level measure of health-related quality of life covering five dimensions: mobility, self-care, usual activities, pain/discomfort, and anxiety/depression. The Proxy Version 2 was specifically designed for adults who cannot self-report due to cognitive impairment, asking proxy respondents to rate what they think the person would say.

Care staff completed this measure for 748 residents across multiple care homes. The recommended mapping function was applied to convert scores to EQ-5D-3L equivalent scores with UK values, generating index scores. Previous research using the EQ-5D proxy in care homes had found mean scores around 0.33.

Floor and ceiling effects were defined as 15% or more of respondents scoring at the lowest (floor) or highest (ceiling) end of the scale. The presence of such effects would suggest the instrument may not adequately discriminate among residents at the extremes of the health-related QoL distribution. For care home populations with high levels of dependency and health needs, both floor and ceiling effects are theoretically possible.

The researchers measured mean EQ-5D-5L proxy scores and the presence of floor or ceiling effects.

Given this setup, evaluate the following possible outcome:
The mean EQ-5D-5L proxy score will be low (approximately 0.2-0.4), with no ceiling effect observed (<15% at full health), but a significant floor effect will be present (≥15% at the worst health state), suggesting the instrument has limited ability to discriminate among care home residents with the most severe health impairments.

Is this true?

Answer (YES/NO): NO